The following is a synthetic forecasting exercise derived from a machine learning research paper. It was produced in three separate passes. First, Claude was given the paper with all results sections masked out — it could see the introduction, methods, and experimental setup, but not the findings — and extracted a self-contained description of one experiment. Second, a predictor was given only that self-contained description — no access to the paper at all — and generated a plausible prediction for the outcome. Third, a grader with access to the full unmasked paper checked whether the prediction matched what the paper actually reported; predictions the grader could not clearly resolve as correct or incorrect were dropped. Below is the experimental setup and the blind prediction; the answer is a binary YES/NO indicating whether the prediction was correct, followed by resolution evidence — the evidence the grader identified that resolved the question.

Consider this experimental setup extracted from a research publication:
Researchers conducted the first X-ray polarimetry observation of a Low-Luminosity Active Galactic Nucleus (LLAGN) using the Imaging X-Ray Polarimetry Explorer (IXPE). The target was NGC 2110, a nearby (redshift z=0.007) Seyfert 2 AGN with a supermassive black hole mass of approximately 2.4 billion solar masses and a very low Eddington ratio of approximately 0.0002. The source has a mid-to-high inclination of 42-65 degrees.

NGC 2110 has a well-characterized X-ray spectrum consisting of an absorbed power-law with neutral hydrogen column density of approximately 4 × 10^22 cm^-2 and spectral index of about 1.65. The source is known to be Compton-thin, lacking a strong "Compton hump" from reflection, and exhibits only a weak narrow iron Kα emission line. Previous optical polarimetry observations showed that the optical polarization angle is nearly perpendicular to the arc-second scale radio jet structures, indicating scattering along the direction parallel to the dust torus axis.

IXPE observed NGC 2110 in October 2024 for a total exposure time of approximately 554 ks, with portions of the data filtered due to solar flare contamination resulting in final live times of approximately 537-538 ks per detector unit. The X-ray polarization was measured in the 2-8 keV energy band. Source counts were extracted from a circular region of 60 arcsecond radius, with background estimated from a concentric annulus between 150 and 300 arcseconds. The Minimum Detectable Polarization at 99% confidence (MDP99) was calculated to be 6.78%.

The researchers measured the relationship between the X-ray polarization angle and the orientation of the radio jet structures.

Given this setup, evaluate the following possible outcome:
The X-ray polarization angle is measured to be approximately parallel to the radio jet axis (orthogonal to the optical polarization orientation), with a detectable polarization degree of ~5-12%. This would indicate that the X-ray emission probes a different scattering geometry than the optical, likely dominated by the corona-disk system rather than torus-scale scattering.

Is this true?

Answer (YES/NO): NO